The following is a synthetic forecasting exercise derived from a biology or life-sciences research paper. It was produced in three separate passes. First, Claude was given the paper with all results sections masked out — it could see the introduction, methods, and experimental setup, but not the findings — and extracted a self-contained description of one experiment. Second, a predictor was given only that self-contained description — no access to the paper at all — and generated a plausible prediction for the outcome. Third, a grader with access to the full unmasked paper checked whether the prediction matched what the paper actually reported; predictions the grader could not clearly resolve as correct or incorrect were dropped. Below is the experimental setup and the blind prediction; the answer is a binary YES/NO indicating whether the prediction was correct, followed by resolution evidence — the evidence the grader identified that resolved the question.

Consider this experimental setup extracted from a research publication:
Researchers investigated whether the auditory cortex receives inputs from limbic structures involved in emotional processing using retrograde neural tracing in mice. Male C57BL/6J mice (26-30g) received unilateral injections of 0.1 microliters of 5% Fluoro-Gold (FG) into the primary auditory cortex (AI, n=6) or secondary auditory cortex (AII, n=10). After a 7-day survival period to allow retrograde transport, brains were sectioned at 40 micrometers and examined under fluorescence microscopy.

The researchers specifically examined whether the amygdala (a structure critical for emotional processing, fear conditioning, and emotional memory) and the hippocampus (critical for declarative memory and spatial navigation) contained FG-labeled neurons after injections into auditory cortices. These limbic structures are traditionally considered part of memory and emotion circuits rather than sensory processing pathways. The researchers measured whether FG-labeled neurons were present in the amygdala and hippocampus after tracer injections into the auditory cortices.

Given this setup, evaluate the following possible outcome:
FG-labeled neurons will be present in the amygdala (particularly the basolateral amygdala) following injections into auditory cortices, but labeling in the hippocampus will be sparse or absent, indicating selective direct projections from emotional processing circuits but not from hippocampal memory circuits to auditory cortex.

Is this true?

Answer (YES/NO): NO